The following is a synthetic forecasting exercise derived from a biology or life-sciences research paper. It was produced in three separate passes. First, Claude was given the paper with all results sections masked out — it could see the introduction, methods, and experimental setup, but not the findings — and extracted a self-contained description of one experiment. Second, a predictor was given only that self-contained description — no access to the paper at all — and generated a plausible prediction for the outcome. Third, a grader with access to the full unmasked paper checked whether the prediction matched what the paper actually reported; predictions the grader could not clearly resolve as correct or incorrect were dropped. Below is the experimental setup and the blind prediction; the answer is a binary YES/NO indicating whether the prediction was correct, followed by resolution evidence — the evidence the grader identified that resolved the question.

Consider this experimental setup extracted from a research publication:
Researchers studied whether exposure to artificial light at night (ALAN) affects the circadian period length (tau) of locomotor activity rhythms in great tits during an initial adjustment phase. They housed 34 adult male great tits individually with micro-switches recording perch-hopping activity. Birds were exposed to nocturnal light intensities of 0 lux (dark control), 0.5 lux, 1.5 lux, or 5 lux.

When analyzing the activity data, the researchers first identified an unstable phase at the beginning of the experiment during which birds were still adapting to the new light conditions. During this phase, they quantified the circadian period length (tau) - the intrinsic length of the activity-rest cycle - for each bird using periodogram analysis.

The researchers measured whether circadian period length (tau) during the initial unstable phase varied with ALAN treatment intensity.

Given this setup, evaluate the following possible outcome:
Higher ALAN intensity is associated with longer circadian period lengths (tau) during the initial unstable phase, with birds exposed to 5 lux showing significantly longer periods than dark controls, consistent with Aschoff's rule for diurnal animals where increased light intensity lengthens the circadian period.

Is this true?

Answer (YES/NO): NO